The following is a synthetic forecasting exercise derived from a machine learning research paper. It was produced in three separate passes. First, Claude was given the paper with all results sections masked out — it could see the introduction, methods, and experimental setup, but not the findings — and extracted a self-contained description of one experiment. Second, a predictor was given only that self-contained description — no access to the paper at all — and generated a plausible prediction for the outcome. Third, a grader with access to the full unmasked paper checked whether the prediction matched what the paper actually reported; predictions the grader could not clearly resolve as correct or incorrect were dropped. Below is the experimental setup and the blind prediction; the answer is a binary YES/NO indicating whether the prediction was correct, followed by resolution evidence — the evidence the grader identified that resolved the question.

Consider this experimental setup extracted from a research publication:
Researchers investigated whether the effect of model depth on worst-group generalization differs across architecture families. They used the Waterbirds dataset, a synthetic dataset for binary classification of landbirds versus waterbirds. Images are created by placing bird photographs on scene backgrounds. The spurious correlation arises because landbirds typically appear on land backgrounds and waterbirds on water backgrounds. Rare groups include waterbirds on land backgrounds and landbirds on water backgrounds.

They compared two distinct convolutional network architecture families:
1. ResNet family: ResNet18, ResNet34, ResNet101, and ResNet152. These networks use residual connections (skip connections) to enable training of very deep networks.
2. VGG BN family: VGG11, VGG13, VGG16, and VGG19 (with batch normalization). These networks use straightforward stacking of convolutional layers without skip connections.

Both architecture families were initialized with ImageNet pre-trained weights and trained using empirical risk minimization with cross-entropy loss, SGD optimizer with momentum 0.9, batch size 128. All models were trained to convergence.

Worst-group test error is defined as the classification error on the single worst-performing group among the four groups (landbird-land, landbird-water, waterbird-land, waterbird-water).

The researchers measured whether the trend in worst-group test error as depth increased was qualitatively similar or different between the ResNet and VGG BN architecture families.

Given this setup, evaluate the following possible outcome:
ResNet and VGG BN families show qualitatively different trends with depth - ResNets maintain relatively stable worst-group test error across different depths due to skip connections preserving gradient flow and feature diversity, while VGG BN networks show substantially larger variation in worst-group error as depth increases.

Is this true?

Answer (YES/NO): NO